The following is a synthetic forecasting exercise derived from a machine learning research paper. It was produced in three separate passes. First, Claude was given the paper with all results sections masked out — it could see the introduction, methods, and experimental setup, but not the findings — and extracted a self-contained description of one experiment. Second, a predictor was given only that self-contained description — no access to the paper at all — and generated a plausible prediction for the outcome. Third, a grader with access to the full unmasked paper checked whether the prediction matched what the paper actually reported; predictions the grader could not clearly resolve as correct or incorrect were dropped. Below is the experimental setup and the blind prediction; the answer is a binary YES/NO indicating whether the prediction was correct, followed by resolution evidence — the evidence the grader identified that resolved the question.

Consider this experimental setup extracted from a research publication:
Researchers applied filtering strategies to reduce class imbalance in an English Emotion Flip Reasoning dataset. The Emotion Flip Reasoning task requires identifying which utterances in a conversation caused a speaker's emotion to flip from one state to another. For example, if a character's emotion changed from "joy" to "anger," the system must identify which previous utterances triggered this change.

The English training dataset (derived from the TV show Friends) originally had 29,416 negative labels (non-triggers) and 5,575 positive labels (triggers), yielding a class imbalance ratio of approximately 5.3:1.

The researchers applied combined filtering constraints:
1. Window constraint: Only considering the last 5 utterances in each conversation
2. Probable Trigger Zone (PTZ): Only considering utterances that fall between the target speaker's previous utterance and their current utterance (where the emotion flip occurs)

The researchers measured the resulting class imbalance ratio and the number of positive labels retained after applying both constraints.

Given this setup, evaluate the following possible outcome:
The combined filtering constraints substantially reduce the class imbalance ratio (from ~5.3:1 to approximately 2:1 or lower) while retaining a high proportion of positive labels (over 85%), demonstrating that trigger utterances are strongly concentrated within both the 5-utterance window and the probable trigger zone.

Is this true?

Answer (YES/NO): NO